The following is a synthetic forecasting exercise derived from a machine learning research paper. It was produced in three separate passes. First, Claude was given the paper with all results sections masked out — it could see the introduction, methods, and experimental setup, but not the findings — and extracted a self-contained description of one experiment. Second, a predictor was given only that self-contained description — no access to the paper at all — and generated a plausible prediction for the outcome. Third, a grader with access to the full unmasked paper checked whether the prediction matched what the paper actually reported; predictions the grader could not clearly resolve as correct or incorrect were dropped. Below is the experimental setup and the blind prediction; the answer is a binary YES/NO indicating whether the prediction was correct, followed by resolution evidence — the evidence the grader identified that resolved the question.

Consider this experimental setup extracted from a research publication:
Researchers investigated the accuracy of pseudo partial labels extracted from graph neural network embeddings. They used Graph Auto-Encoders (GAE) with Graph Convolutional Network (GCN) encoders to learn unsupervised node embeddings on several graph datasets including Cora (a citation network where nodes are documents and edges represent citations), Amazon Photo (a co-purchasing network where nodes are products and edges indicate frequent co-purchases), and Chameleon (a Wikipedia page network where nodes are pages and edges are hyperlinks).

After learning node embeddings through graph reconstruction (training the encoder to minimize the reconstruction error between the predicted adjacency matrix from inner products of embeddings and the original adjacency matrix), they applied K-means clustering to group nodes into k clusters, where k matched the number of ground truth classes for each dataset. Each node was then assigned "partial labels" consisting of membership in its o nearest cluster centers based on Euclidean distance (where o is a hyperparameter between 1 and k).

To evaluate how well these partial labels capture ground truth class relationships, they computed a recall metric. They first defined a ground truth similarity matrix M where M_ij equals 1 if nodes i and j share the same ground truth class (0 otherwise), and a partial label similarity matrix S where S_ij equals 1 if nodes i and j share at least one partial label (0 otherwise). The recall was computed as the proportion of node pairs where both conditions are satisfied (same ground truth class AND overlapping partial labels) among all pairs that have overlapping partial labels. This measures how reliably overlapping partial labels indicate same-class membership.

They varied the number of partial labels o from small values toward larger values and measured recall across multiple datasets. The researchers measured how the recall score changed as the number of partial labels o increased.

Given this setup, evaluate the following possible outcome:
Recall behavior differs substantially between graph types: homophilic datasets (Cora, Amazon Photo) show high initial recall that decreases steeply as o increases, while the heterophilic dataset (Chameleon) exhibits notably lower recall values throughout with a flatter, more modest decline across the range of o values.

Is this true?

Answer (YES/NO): NO